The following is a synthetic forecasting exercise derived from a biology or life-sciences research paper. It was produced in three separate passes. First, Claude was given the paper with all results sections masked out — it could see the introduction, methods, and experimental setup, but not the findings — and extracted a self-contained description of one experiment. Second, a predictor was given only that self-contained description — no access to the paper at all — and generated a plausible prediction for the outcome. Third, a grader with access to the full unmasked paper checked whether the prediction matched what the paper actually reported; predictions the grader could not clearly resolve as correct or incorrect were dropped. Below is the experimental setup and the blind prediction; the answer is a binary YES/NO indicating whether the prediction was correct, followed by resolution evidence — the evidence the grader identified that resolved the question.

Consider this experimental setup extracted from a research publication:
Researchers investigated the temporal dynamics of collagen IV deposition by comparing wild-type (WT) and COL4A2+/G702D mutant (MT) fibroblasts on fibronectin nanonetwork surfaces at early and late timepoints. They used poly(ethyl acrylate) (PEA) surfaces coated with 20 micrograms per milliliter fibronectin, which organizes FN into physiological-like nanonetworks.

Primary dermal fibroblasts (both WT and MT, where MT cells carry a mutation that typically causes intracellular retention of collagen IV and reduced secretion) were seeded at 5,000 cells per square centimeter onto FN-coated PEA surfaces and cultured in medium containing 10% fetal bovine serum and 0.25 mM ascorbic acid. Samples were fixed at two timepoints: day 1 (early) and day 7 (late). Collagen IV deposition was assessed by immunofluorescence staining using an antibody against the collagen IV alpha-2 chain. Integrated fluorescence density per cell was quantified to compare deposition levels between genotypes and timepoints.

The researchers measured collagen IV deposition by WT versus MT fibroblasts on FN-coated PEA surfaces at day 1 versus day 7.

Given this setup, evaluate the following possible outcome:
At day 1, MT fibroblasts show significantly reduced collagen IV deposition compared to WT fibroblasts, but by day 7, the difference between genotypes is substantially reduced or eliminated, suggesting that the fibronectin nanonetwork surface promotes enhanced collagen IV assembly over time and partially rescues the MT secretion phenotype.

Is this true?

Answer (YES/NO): YES